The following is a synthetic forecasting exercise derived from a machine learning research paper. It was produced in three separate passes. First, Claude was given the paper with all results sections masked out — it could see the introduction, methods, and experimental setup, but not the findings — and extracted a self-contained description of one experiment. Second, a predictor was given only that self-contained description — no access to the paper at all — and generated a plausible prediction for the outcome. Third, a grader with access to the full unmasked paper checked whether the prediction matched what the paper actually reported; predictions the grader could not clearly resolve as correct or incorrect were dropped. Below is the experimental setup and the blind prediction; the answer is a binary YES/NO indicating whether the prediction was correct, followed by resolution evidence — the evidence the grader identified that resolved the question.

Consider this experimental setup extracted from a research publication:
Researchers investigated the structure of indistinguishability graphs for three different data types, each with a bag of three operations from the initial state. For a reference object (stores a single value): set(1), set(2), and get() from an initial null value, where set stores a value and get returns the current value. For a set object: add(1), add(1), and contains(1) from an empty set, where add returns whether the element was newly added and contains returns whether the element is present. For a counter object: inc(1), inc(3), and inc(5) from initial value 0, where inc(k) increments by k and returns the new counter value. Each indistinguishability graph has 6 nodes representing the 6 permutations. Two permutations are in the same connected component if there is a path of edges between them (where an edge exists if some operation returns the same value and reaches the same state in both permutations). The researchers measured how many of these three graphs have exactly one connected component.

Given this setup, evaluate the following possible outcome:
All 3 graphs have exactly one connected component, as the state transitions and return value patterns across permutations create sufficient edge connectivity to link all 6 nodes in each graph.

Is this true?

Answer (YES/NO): YES